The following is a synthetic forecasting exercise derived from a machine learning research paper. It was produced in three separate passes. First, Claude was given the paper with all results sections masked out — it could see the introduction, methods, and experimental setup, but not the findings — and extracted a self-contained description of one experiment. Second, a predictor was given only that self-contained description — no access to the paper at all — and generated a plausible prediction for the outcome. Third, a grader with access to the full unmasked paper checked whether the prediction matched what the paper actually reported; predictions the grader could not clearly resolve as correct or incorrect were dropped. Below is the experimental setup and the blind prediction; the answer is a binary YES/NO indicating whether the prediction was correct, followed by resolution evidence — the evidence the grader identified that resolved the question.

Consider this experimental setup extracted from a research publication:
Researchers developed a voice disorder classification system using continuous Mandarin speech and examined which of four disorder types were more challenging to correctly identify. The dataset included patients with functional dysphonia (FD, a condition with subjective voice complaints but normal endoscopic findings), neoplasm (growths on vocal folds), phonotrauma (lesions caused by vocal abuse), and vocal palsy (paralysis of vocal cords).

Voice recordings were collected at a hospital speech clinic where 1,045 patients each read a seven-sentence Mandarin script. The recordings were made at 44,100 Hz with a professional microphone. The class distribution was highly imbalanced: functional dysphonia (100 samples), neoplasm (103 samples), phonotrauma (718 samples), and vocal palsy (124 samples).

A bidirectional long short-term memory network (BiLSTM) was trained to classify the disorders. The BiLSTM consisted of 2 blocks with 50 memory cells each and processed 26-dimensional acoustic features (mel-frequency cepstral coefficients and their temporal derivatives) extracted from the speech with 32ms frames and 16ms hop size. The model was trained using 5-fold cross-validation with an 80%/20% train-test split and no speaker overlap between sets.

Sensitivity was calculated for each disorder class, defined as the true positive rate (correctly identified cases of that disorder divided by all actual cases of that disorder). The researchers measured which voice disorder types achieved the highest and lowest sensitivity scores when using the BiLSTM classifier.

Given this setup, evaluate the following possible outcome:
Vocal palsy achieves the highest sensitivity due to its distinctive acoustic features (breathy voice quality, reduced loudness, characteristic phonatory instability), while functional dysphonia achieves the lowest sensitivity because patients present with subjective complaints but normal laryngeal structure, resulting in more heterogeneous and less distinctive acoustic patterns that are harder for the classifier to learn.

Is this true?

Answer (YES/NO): NO